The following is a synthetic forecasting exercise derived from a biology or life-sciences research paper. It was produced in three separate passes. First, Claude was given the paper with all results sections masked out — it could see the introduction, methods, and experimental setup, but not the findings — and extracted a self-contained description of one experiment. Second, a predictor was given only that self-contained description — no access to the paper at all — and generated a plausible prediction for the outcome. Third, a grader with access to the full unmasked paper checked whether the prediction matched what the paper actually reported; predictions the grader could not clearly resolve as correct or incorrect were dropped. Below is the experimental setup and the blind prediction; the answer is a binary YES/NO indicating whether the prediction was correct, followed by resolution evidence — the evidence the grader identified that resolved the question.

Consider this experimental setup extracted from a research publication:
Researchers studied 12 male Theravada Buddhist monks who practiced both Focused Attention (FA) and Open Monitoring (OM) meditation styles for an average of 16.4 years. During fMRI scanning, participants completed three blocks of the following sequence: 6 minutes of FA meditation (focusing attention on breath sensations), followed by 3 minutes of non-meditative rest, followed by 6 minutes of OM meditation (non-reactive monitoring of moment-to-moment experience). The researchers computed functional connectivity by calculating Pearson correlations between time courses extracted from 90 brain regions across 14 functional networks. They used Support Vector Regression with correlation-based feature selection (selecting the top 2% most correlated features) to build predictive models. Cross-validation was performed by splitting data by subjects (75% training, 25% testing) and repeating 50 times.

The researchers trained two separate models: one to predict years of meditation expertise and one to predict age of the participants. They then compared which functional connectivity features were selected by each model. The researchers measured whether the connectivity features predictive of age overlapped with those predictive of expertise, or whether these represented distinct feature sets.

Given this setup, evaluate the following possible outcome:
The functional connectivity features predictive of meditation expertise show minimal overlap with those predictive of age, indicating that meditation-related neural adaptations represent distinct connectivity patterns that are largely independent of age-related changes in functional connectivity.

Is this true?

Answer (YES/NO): YES